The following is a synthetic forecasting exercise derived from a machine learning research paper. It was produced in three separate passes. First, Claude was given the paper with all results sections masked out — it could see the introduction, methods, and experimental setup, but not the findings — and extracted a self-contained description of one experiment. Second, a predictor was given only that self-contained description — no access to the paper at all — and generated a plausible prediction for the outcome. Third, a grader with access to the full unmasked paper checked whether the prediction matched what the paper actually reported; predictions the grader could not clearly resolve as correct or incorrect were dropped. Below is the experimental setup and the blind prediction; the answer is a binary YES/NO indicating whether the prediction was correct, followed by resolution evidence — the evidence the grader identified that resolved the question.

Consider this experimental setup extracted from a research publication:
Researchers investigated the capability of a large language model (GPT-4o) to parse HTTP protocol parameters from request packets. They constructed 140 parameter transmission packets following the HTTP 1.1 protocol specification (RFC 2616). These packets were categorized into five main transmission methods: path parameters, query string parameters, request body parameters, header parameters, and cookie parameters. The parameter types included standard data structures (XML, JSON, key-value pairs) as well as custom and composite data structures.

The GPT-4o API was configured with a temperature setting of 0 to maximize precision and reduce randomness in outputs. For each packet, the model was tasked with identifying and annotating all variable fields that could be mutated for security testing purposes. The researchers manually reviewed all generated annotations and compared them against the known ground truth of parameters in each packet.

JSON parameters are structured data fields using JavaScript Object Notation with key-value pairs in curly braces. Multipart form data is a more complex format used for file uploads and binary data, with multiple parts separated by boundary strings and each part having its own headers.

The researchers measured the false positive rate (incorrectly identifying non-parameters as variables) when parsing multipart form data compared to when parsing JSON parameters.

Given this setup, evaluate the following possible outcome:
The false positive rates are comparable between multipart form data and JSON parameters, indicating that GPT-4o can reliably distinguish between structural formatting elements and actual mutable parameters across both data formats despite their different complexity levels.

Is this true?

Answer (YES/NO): NO